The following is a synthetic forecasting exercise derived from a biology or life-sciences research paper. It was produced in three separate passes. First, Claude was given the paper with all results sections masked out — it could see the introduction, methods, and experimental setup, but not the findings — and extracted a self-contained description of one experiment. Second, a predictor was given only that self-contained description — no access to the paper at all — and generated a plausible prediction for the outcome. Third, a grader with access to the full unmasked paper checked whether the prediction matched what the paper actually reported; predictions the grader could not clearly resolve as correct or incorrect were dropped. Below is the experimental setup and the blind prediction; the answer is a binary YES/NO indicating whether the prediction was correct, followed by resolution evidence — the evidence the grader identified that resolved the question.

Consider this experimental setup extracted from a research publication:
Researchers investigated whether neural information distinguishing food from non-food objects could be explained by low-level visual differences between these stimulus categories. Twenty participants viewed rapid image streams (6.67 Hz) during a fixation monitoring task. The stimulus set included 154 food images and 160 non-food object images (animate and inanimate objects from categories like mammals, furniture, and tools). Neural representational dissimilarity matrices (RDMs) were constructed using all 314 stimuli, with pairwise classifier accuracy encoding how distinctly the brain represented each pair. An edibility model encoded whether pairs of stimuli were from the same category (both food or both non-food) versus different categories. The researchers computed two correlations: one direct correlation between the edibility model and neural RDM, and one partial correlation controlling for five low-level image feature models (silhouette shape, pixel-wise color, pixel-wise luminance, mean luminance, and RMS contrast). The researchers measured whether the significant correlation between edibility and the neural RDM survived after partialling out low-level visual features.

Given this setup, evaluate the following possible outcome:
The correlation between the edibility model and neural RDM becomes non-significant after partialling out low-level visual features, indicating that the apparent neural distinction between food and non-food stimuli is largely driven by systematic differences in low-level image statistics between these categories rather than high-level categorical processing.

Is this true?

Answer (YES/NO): NO